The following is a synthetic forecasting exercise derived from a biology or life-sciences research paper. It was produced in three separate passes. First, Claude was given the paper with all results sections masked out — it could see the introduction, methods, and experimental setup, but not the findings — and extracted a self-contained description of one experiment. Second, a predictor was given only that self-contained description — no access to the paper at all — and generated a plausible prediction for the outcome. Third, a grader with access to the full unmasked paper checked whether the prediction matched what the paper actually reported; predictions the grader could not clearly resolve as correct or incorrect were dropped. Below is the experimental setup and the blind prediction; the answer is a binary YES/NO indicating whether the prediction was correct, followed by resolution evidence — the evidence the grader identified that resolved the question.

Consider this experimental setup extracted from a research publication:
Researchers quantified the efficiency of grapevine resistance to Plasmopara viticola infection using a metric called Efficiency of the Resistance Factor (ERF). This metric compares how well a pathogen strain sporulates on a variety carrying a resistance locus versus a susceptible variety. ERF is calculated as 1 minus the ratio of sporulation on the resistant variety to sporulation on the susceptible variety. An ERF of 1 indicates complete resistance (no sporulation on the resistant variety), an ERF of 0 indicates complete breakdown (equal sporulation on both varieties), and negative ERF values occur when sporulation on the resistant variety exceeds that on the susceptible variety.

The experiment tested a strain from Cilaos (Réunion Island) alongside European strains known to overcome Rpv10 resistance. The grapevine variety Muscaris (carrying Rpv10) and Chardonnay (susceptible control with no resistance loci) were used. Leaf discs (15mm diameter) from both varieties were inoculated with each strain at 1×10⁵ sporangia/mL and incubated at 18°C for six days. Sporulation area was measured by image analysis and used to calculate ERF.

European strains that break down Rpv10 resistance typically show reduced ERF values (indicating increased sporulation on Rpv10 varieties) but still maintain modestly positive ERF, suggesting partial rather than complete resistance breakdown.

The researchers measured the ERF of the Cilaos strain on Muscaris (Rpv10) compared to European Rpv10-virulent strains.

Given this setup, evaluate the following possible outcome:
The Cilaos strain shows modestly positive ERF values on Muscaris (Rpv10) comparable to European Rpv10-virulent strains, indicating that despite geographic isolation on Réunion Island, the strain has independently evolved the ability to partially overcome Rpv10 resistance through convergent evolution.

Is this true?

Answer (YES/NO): NO